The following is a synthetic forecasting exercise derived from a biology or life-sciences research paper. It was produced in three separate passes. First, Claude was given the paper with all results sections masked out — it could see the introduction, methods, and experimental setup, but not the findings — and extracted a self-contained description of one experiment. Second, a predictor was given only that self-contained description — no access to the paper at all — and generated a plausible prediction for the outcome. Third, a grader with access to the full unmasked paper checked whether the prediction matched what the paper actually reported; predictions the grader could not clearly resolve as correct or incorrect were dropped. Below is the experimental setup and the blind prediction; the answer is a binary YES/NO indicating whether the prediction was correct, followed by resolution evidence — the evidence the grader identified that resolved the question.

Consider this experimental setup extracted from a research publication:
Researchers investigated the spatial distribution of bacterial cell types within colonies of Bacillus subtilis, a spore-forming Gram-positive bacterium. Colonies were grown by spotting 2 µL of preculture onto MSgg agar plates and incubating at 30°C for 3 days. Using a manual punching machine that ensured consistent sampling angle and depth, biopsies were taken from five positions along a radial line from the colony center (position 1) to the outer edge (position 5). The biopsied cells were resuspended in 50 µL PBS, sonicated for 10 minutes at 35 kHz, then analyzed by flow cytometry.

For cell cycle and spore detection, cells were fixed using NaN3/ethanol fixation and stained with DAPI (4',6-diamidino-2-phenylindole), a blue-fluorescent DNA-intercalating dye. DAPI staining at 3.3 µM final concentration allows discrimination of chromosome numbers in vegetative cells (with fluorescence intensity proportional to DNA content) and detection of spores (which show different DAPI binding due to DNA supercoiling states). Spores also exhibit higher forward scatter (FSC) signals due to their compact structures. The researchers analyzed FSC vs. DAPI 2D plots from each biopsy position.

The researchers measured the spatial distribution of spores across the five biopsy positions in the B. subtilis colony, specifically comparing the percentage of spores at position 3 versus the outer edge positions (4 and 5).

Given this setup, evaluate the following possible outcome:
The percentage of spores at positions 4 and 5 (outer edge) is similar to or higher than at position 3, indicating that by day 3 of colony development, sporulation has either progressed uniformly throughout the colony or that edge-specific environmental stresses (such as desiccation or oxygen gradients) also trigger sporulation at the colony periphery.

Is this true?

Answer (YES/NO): NO